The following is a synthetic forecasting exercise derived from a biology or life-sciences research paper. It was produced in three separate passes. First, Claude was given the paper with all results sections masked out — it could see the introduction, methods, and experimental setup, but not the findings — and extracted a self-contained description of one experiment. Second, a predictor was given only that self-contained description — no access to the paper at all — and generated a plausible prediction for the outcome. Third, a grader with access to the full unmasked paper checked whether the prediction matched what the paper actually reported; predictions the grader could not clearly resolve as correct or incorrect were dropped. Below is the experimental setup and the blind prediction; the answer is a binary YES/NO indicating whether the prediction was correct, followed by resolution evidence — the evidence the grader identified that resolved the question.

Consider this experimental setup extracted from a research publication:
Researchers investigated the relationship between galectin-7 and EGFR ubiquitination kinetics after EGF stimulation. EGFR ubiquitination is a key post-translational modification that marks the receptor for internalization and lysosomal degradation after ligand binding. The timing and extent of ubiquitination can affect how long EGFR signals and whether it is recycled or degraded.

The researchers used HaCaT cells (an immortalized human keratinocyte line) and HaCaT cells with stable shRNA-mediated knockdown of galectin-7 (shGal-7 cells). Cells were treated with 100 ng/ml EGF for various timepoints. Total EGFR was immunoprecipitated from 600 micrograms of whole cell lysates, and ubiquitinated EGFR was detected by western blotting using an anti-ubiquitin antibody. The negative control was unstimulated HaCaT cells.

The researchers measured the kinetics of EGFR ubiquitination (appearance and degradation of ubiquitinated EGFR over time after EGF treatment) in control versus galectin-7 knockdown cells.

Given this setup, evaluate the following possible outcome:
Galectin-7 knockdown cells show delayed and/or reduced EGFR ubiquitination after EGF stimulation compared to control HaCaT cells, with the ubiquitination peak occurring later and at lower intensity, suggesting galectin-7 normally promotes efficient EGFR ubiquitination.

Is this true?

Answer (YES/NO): NO